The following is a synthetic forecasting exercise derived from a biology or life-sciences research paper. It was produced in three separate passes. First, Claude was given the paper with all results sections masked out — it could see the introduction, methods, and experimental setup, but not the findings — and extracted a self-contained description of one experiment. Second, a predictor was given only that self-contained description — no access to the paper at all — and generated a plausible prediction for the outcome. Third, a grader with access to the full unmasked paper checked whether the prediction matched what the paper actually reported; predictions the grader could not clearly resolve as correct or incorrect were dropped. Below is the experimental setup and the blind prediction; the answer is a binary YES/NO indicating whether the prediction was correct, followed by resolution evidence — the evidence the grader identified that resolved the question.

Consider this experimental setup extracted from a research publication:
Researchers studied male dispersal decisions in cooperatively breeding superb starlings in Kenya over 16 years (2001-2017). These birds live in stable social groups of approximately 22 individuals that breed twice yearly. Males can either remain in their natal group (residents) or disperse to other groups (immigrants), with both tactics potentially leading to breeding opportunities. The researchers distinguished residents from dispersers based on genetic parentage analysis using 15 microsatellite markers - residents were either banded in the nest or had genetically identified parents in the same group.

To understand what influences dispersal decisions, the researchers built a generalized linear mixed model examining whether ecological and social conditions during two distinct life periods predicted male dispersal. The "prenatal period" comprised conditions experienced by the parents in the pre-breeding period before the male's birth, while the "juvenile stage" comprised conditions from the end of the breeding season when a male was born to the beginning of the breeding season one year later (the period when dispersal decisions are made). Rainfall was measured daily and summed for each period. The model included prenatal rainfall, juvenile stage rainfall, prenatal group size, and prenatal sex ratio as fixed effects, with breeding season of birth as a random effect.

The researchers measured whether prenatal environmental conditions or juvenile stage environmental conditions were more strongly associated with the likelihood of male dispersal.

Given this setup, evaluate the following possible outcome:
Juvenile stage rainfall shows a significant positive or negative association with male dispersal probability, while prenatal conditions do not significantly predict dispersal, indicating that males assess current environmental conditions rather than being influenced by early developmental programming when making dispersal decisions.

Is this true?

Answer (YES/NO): NO